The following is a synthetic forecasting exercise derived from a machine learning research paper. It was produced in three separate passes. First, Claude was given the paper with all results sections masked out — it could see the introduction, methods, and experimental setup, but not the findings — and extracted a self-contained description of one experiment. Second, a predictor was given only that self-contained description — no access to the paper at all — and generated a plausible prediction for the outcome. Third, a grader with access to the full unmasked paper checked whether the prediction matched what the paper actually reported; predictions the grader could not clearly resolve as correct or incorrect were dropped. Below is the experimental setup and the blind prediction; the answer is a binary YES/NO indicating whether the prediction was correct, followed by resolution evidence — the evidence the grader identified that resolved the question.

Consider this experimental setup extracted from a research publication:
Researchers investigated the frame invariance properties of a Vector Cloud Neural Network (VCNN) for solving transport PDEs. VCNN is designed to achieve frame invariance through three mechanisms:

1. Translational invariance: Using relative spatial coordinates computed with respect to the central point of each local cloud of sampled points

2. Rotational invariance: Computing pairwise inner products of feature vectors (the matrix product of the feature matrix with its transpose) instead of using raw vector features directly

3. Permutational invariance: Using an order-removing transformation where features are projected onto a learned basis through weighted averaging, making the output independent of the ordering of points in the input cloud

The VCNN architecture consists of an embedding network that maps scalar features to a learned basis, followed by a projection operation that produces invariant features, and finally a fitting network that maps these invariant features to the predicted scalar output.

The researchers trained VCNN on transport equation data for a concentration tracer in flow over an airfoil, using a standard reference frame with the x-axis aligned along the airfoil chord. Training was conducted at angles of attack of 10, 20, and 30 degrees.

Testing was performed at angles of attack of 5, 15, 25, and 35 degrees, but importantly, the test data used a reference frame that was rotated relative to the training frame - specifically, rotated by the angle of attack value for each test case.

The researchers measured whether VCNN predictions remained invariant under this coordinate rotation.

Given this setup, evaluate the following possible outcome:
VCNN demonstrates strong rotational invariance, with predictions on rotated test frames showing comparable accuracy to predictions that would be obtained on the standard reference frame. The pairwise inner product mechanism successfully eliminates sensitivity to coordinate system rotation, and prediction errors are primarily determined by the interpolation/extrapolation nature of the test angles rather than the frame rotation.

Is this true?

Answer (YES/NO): YES